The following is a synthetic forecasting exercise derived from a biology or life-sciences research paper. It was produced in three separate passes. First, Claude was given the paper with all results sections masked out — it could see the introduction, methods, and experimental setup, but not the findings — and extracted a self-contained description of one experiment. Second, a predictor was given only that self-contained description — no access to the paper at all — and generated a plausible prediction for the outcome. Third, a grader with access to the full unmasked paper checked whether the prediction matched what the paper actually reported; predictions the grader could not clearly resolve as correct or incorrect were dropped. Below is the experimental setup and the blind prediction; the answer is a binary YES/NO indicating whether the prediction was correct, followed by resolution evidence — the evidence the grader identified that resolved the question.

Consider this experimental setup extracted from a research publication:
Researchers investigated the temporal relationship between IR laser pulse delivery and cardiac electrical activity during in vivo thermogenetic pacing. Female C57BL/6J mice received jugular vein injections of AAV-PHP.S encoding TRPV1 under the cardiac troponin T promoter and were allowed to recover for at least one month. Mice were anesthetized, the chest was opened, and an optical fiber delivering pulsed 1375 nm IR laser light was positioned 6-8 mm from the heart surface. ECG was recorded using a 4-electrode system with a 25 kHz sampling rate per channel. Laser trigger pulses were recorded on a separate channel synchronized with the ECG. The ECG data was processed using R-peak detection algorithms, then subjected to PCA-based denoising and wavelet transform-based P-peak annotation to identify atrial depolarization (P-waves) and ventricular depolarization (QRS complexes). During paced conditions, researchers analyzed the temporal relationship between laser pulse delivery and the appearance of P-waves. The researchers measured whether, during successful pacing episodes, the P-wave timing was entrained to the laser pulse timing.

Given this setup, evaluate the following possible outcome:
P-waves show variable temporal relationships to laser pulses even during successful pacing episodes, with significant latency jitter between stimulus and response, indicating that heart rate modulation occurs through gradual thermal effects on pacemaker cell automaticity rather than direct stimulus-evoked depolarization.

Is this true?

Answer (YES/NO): NO